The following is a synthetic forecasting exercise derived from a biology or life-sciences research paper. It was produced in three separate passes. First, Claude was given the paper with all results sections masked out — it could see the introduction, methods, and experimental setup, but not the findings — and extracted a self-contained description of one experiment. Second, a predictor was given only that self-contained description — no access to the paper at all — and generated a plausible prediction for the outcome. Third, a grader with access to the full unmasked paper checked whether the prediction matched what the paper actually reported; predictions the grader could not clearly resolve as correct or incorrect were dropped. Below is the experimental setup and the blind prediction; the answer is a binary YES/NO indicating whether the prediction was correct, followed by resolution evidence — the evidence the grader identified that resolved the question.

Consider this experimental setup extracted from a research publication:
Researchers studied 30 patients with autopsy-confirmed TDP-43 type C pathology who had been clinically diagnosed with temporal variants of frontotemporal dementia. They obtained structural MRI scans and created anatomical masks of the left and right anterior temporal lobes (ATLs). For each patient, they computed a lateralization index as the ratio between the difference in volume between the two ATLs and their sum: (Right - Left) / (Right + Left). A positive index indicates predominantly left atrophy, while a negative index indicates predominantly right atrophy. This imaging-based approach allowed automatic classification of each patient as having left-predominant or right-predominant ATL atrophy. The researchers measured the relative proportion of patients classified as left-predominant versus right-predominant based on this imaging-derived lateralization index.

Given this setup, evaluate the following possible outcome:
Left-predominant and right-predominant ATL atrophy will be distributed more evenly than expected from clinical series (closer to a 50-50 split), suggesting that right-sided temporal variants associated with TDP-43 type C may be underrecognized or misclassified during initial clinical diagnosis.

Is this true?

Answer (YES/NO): YES